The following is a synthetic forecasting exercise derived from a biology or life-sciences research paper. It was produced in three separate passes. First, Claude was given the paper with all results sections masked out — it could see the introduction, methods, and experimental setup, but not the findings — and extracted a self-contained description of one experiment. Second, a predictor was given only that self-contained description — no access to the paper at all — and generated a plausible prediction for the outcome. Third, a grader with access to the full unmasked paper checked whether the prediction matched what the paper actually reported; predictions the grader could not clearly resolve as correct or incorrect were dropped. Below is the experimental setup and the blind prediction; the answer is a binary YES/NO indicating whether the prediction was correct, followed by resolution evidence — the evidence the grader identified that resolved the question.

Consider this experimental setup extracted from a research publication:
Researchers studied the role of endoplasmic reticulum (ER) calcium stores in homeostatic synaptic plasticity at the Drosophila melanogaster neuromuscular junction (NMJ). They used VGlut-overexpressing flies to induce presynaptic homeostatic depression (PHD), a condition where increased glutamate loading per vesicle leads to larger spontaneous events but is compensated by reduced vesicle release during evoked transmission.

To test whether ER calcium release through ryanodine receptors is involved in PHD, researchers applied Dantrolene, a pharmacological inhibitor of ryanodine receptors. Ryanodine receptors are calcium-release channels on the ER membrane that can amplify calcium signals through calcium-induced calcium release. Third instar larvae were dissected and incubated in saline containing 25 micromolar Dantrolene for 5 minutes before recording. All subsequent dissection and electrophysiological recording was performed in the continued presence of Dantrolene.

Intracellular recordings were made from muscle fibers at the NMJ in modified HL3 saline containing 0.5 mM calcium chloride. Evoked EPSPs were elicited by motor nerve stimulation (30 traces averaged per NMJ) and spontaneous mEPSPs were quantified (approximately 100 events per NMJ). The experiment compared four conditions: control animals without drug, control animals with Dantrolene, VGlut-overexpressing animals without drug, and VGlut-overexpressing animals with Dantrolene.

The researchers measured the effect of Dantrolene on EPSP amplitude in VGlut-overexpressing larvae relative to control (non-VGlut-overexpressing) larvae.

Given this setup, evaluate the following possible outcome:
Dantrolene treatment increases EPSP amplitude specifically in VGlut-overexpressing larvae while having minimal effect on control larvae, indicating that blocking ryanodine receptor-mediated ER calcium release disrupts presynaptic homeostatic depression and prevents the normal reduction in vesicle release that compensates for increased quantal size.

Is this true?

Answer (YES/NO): NO